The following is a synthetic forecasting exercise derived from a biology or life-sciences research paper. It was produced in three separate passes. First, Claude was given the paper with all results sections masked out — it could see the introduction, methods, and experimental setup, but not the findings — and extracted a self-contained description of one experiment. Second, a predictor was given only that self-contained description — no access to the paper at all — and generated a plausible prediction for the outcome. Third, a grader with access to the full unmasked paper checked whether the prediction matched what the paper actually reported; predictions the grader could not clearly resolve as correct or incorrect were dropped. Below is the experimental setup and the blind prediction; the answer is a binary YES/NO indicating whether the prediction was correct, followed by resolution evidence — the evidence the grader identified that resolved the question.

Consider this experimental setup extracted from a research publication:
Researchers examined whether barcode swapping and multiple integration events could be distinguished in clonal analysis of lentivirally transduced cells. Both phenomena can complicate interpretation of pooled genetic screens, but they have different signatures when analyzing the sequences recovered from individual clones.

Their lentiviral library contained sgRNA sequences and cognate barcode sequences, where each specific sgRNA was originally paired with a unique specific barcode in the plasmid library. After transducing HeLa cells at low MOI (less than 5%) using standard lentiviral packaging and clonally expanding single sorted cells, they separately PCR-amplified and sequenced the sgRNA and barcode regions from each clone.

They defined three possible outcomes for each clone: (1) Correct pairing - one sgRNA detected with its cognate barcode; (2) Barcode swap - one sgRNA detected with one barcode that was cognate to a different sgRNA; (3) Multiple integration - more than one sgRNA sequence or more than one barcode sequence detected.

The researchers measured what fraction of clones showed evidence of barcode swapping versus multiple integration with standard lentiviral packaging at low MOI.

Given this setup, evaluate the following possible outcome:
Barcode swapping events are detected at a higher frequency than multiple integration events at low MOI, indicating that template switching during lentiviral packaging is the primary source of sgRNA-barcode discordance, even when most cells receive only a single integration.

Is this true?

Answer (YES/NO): YES